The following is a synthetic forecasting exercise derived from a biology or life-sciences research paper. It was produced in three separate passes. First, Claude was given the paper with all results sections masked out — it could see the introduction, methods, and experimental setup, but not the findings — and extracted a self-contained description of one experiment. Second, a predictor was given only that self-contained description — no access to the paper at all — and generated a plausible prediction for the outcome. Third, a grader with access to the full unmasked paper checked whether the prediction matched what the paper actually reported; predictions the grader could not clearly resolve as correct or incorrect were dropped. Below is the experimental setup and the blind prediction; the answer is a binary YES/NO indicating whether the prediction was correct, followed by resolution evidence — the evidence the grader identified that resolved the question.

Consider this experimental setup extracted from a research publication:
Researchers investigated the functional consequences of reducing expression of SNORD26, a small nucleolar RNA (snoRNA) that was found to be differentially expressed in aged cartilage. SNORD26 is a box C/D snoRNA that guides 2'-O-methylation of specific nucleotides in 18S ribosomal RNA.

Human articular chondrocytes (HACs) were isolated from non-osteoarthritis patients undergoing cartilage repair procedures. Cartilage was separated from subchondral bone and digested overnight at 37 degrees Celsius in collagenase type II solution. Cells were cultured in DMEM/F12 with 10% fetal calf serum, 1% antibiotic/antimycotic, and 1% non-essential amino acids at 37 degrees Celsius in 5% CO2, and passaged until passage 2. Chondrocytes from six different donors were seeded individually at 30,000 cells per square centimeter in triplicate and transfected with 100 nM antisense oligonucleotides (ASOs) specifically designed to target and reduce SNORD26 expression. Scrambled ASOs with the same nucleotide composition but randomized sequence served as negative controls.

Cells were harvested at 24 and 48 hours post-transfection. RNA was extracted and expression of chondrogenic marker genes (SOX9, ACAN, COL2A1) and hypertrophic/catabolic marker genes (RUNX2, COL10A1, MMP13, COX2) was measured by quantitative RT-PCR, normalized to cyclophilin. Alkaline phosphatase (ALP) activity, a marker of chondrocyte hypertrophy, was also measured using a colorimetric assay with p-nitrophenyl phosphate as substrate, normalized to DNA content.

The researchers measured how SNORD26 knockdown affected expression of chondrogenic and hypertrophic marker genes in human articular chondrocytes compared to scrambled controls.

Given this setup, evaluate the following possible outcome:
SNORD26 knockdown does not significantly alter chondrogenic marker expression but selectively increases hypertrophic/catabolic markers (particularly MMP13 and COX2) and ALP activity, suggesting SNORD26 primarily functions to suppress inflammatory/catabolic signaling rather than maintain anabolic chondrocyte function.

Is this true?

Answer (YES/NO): NO